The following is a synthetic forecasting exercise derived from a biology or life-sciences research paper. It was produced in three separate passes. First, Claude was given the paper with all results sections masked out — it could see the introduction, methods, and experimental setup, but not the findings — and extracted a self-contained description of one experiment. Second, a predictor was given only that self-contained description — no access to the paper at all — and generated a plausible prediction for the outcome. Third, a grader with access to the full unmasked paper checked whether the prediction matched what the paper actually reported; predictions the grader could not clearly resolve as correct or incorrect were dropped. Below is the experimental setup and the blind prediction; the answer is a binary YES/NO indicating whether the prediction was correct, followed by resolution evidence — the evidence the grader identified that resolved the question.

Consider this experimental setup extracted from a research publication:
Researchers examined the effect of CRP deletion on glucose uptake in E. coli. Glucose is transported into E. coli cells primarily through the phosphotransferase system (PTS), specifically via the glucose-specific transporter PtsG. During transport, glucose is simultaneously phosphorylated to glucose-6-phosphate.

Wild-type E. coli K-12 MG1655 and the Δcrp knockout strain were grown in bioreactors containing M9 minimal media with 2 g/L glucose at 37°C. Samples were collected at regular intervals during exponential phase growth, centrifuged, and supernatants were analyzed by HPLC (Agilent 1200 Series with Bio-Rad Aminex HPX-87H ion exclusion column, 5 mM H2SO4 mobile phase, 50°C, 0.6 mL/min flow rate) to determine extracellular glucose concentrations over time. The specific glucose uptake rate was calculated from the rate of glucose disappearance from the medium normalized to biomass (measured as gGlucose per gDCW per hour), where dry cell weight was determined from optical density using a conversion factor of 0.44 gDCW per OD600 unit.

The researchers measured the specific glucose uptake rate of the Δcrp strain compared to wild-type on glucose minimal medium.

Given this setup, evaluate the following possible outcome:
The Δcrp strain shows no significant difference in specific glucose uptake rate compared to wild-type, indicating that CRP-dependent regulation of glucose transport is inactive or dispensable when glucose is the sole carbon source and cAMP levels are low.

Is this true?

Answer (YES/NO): NO